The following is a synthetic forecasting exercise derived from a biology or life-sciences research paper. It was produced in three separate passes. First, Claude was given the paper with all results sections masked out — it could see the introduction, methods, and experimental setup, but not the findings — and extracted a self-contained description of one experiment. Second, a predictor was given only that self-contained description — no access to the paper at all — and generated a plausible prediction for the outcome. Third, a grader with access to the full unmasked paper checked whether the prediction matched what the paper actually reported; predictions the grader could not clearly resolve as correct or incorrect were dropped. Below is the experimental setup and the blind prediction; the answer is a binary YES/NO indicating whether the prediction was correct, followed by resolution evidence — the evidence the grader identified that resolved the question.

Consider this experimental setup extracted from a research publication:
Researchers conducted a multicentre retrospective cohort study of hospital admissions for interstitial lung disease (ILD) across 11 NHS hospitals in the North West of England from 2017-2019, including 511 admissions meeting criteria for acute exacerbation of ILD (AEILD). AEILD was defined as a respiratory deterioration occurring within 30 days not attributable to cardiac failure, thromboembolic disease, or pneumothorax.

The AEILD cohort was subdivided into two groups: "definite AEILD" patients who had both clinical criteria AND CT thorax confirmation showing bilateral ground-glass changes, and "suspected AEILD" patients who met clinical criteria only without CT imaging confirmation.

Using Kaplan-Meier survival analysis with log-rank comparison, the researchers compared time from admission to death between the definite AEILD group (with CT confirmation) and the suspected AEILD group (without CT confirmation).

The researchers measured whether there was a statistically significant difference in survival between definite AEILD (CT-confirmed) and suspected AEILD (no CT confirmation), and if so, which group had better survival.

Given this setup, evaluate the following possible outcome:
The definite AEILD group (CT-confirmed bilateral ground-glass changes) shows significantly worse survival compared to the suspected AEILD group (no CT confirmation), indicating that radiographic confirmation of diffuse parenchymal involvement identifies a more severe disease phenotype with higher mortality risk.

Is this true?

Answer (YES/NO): NO